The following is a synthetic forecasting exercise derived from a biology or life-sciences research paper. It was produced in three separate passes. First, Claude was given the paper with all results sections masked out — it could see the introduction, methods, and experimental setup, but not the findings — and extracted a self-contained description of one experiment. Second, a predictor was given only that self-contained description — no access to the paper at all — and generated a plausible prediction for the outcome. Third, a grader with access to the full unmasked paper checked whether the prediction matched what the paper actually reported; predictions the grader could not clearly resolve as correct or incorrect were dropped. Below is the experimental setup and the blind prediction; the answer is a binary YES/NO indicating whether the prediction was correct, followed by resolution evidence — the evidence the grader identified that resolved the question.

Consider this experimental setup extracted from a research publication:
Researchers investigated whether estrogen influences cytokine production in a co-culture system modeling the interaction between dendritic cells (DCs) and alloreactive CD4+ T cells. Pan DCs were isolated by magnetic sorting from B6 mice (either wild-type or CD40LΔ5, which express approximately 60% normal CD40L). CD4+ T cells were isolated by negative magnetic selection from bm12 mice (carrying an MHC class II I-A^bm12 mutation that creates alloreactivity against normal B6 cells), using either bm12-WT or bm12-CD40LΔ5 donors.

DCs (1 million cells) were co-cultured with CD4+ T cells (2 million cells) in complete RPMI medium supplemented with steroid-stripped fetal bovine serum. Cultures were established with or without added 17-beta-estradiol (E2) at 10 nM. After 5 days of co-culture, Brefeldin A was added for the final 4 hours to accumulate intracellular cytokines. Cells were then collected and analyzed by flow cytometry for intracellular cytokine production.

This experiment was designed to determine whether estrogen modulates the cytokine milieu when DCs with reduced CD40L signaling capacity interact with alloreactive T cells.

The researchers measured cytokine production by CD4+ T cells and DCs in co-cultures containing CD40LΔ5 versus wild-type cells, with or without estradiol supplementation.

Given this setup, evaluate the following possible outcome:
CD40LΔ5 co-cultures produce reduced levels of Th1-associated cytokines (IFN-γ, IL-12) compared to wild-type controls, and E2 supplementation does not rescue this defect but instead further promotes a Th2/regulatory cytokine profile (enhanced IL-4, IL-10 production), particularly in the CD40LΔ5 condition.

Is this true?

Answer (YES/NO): NO